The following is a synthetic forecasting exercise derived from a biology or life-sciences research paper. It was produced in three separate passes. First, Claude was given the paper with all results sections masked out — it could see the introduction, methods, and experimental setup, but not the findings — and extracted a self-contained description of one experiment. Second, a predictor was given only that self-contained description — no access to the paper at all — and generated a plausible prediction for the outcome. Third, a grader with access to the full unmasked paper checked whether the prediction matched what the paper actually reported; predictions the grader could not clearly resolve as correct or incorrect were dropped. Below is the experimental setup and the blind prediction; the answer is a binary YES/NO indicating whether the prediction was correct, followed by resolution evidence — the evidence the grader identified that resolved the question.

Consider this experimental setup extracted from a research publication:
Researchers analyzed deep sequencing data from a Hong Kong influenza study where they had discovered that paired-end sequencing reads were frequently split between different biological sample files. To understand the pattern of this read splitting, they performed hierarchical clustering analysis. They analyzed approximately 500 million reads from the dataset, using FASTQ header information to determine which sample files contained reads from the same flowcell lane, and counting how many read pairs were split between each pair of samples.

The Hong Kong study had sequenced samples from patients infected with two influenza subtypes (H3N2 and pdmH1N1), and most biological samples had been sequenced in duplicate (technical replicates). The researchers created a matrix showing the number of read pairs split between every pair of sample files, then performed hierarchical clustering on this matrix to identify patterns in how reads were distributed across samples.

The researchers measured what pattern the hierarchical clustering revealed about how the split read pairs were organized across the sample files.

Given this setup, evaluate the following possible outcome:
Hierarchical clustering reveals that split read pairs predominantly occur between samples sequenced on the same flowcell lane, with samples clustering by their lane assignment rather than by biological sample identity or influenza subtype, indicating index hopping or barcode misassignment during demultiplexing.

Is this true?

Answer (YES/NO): YES